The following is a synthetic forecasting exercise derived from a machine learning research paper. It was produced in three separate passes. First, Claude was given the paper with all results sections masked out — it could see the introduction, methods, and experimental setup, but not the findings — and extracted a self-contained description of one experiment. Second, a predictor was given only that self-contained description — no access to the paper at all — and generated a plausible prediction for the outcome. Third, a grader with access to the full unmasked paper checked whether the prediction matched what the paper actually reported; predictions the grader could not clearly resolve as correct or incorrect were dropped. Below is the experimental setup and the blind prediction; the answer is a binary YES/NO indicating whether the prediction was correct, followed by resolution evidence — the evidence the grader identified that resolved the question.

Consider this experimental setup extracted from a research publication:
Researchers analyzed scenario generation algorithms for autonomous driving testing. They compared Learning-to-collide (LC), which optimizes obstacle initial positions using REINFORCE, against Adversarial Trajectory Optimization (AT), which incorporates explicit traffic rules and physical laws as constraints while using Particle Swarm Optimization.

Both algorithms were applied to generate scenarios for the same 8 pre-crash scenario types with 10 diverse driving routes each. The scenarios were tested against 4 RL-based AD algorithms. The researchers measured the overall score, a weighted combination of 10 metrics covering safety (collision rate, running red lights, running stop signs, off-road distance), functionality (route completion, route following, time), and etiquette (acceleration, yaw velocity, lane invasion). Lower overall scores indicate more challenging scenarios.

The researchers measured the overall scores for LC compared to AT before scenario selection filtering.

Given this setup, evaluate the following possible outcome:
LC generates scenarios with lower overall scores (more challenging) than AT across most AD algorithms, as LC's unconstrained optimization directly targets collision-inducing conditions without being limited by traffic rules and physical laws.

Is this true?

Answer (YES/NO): NO